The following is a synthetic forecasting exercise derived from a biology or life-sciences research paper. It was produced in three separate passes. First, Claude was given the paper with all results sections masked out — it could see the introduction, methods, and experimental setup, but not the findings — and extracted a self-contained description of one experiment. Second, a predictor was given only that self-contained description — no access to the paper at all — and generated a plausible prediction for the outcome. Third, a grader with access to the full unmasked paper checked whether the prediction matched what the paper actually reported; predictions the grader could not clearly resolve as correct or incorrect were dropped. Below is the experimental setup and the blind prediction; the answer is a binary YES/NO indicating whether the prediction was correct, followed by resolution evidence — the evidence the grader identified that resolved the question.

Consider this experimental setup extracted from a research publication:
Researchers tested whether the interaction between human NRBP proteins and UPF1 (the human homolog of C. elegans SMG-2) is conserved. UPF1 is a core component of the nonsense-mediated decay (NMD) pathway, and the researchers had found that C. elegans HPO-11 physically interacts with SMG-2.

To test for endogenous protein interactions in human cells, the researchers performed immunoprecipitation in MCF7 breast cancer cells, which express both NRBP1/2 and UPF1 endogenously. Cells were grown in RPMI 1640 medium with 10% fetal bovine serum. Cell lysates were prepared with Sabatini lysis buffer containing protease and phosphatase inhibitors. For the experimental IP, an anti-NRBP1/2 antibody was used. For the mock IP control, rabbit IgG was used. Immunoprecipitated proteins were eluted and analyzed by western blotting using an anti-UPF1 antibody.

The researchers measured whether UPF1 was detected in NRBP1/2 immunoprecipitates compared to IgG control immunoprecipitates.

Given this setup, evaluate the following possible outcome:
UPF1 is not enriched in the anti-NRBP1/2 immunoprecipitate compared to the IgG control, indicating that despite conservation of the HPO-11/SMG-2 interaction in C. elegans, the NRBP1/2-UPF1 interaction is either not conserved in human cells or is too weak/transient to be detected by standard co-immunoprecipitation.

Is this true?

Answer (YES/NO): NO